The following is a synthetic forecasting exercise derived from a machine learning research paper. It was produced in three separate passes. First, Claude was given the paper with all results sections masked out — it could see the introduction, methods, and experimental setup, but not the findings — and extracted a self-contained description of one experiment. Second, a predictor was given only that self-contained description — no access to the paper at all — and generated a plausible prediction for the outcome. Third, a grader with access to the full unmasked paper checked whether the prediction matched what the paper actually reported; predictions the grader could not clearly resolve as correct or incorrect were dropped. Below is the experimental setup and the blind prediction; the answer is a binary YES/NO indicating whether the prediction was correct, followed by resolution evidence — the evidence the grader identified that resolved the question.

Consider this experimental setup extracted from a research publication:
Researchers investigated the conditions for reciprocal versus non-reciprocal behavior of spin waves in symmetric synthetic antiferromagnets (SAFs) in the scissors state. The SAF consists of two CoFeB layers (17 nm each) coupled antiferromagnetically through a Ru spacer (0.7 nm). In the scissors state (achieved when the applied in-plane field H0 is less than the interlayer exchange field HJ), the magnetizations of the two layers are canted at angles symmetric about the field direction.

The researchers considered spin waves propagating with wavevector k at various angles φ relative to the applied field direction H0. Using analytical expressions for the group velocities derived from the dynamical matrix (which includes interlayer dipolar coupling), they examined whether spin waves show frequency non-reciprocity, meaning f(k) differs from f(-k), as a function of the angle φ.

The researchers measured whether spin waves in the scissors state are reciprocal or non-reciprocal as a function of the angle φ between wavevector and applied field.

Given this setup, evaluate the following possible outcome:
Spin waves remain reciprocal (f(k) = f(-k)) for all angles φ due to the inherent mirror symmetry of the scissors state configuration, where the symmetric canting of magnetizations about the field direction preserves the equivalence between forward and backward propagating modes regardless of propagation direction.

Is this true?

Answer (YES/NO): NO